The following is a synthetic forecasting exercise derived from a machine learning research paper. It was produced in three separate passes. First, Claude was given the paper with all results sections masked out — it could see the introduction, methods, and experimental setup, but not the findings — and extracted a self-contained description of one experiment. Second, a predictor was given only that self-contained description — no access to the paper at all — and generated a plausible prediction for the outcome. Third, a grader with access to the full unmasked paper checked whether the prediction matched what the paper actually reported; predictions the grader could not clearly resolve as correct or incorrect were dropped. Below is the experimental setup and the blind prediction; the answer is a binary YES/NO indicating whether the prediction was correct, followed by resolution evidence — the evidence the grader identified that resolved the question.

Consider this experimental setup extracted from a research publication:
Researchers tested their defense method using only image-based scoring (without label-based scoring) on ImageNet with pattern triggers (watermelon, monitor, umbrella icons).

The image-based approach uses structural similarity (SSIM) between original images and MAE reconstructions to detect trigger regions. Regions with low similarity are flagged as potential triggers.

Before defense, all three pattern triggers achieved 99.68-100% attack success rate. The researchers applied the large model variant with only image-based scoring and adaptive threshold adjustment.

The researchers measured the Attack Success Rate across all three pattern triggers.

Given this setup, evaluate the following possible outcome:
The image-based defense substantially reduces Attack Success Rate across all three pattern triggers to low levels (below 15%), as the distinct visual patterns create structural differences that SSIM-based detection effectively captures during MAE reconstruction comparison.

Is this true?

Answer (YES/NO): NO